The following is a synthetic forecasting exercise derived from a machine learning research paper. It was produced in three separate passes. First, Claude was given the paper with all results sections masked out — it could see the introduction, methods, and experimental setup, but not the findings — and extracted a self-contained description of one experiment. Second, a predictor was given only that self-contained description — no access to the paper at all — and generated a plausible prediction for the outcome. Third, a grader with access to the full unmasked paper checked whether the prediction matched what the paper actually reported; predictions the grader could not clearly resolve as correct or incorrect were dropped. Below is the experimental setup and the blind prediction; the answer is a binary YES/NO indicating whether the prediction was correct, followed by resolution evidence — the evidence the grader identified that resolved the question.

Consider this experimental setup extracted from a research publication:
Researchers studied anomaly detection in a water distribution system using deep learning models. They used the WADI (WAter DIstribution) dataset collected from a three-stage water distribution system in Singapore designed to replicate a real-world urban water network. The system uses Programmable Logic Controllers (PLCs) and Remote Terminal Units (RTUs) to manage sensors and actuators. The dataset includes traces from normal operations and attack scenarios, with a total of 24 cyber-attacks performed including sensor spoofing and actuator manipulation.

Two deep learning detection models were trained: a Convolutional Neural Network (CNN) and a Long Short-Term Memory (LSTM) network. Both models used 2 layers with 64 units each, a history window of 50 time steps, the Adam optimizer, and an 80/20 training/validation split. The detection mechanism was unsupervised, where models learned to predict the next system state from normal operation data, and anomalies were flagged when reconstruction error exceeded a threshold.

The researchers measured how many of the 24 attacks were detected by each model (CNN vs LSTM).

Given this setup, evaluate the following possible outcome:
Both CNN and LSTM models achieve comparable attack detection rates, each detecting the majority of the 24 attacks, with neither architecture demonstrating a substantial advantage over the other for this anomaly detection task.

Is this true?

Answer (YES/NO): YES